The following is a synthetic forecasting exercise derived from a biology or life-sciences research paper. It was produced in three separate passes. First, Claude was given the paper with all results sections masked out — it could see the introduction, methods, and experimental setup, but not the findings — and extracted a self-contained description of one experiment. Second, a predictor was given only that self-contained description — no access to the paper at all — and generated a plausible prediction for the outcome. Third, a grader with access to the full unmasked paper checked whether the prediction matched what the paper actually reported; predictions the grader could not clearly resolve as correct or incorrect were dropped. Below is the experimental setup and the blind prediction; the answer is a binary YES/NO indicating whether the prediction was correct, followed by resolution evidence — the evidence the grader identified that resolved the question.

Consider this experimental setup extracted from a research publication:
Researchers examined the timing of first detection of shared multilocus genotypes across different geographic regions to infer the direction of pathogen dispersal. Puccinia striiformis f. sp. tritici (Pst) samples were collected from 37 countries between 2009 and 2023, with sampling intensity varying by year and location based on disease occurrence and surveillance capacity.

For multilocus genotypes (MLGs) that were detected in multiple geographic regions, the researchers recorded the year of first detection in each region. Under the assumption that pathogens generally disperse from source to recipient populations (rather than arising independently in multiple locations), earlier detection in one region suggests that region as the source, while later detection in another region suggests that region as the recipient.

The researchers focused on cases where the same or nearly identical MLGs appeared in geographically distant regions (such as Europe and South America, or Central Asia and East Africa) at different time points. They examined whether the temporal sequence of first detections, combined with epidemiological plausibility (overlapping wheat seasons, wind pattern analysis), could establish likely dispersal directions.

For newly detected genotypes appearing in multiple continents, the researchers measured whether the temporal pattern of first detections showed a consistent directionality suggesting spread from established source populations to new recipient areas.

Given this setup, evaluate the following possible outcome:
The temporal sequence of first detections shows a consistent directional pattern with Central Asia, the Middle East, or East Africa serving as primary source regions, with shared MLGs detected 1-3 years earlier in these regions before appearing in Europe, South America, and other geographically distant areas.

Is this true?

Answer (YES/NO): NO